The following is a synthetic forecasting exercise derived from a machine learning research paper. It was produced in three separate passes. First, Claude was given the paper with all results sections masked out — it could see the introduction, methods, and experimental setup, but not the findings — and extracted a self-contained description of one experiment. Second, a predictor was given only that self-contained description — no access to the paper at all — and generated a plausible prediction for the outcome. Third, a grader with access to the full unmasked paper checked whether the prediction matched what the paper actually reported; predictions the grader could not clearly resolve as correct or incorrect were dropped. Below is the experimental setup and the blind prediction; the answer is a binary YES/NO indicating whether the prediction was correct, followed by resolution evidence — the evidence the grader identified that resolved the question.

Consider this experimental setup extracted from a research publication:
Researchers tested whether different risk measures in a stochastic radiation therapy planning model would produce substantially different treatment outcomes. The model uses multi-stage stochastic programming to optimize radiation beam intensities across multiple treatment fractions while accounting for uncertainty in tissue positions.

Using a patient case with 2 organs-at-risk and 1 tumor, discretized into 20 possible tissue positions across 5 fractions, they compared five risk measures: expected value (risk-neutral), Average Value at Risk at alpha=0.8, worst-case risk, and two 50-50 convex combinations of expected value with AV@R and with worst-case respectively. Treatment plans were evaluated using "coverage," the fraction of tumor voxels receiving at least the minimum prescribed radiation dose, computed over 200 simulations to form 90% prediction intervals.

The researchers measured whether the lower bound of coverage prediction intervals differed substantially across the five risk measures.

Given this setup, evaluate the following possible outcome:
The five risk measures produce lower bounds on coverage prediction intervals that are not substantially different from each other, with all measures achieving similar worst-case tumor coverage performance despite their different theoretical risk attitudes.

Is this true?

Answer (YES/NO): YES